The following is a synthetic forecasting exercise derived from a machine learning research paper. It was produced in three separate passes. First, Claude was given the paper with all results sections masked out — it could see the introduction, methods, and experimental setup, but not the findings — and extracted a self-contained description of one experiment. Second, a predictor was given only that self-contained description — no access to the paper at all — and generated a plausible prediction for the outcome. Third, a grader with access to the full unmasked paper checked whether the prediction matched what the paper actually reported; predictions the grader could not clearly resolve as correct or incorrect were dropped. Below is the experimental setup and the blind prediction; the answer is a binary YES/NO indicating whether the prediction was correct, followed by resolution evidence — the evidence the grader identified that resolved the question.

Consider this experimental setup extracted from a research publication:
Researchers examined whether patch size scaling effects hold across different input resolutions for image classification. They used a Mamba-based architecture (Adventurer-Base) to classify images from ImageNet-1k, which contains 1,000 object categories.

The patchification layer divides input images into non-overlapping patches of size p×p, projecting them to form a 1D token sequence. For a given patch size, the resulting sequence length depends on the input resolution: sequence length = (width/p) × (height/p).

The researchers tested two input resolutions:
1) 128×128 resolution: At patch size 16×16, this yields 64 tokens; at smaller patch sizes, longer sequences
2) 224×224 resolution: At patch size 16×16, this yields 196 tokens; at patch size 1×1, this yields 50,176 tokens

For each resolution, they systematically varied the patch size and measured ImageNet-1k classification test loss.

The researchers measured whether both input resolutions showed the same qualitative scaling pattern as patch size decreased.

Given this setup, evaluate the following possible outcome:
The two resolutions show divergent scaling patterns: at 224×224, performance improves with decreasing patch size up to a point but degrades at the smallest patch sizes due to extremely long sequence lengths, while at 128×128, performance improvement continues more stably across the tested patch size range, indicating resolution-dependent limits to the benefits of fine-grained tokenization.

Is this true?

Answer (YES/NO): NO